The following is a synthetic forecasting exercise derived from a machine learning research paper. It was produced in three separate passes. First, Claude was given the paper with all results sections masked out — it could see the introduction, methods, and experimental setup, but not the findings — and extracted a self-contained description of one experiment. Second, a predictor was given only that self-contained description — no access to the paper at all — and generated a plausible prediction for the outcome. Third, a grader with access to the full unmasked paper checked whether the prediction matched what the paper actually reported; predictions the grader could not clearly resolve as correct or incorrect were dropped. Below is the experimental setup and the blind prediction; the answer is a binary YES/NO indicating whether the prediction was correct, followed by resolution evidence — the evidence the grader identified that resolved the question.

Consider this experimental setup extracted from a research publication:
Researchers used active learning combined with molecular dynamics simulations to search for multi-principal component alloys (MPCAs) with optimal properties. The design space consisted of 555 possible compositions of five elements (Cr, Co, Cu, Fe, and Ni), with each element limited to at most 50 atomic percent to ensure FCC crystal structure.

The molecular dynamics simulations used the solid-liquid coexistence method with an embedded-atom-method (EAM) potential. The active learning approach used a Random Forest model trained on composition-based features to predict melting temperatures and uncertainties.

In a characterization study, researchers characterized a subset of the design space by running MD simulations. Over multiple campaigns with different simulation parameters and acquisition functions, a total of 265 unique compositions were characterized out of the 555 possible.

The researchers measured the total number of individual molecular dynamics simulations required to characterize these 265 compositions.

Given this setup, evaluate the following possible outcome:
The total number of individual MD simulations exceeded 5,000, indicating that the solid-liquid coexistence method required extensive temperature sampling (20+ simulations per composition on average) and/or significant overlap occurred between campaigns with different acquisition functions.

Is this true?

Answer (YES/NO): NO